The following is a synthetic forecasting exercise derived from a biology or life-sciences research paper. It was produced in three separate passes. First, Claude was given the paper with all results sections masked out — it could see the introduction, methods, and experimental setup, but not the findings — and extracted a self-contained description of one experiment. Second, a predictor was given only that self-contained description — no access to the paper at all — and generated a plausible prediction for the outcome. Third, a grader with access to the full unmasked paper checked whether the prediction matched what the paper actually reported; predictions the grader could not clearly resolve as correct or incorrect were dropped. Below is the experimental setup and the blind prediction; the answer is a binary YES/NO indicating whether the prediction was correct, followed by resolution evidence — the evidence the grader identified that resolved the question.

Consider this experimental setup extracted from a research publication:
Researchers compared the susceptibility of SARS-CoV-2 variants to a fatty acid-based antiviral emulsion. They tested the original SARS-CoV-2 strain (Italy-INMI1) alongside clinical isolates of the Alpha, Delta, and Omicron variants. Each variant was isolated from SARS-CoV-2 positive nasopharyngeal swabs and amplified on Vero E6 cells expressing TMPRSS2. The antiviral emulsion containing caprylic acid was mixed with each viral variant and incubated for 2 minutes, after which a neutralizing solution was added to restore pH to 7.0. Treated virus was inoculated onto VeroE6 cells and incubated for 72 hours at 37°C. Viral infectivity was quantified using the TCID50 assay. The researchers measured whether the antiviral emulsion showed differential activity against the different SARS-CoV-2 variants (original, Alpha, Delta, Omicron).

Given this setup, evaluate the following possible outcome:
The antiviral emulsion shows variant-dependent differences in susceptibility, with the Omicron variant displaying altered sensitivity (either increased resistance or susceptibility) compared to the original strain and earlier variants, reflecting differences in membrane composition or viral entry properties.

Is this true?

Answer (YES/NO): NO